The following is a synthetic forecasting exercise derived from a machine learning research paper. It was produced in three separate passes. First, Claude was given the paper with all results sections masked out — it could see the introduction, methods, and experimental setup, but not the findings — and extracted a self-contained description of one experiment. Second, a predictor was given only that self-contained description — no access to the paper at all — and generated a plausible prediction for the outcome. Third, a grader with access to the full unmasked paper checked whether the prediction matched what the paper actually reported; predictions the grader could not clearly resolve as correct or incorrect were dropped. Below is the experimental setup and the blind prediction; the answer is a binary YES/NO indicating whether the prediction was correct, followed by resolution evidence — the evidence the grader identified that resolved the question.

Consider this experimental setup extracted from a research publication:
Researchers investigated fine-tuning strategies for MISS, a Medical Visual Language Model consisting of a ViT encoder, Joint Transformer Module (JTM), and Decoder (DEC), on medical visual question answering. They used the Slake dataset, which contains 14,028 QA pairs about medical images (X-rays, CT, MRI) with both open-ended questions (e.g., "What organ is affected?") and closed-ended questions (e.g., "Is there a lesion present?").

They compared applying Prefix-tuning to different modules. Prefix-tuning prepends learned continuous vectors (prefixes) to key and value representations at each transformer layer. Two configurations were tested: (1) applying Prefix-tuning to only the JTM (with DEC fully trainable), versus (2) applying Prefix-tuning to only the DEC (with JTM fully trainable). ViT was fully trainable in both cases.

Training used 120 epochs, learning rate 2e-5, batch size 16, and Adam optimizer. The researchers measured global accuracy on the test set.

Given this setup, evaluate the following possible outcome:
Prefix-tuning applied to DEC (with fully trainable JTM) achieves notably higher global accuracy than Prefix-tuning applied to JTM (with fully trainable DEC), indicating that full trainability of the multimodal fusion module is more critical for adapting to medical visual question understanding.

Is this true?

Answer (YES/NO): NO